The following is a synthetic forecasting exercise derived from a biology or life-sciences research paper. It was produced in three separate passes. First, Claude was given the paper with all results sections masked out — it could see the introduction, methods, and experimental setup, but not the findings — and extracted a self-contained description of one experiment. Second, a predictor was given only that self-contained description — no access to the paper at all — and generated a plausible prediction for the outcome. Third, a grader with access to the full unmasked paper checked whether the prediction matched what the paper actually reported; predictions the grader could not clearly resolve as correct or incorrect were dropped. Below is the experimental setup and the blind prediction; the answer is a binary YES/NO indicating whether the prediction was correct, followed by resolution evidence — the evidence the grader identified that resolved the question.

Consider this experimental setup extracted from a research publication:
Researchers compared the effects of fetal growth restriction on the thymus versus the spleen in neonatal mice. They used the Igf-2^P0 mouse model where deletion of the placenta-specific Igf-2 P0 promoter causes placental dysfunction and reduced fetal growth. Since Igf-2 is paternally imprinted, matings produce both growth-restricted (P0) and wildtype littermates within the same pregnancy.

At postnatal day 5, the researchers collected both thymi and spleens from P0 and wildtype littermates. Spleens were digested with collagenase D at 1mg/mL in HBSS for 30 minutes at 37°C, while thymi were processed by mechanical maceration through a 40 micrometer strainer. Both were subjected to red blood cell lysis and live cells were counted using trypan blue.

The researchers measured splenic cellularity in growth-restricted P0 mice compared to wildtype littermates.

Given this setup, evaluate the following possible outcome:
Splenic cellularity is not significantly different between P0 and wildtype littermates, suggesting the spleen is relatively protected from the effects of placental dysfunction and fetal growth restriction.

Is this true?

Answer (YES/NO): NO